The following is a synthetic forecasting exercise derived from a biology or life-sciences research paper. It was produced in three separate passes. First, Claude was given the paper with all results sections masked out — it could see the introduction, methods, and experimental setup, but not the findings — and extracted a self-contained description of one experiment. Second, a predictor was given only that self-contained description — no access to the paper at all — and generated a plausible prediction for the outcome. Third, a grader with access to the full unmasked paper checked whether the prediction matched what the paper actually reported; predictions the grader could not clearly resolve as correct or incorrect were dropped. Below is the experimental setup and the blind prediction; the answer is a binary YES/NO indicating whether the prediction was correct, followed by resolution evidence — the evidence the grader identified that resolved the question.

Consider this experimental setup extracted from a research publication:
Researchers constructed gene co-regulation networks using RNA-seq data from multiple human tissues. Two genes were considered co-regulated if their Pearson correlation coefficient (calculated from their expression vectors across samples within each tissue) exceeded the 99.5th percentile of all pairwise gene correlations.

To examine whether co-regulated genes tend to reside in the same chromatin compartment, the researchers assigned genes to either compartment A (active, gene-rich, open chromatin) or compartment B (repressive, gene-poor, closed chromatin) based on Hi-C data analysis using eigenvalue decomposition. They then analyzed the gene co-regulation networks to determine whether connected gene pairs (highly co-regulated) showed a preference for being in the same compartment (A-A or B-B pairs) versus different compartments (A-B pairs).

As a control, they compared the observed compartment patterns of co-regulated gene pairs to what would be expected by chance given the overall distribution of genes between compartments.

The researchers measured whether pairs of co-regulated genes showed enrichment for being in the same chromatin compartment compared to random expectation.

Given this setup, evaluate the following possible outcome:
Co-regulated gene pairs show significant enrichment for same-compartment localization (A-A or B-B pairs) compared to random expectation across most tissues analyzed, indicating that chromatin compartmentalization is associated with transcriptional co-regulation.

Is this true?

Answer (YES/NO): YES